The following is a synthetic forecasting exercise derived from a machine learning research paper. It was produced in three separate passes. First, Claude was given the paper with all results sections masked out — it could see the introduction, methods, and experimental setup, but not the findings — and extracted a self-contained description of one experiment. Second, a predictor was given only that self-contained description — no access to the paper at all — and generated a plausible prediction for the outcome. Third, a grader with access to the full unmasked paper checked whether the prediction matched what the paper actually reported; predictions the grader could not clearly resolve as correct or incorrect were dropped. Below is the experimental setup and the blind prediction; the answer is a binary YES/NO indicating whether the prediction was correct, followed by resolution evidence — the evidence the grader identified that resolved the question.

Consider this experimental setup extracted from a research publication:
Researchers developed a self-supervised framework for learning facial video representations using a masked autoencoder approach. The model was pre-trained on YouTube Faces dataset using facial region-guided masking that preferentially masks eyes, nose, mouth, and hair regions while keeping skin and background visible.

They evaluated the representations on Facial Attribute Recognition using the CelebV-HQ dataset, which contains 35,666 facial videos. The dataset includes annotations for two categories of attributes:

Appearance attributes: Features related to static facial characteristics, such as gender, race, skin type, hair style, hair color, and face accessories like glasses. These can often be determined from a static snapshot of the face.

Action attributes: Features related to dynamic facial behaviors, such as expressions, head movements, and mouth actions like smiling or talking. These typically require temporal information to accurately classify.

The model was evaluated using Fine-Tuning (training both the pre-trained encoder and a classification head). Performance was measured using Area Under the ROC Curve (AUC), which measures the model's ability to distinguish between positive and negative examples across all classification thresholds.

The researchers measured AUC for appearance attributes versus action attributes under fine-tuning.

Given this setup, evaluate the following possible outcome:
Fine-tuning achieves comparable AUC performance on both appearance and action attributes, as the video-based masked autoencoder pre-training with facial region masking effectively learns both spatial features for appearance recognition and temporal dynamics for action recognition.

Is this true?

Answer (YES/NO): NO